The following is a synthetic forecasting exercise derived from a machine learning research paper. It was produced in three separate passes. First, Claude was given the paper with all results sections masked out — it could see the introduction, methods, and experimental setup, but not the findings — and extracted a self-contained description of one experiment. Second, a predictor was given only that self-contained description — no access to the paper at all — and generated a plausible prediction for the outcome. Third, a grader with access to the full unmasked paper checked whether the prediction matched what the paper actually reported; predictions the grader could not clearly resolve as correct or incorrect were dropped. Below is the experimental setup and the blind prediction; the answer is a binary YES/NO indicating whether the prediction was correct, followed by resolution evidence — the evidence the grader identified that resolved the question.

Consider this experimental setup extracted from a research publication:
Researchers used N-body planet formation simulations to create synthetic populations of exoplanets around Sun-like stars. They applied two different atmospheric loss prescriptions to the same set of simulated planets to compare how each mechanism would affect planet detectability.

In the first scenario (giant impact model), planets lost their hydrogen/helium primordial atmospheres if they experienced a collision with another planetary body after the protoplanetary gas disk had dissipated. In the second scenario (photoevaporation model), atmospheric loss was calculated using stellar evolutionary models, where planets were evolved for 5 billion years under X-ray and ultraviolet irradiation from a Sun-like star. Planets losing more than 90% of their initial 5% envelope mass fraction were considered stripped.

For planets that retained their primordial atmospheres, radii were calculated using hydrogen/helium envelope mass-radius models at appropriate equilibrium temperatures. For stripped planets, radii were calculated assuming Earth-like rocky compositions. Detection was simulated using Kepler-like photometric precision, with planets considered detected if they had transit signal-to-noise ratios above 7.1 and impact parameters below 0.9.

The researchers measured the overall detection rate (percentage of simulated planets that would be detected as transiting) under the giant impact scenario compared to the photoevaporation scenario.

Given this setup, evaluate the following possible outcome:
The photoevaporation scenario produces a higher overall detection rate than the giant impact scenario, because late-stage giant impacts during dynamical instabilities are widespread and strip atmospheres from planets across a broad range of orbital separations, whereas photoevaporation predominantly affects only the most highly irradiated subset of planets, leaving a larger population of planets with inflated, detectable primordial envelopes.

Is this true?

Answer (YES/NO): NO